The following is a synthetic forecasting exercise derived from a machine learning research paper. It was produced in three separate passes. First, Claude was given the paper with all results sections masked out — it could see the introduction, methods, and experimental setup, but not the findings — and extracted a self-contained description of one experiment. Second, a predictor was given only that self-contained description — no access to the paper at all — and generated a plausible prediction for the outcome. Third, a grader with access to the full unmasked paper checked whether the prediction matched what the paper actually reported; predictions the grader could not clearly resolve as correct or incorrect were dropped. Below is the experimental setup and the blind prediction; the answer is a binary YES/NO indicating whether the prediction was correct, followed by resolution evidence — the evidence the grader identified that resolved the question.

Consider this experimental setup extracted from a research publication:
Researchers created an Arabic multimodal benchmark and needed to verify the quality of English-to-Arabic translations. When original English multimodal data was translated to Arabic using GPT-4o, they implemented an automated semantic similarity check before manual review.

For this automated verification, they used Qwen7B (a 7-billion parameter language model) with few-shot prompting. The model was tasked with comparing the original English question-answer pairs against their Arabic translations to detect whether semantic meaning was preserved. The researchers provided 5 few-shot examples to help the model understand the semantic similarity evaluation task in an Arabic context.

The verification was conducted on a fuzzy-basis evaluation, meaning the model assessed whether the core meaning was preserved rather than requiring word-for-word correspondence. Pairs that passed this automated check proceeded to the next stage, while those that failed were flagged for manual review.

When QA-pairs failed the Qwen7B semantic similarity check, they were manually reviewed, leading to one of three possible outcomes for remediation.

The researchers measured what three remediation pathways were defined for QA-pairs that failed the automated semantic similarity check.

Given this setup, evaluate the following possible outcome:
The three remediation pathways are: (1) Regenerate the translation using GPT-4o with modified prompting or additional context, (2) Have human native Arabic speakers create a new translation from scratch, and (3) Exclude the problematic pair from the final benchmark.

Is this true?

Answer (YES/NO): NO